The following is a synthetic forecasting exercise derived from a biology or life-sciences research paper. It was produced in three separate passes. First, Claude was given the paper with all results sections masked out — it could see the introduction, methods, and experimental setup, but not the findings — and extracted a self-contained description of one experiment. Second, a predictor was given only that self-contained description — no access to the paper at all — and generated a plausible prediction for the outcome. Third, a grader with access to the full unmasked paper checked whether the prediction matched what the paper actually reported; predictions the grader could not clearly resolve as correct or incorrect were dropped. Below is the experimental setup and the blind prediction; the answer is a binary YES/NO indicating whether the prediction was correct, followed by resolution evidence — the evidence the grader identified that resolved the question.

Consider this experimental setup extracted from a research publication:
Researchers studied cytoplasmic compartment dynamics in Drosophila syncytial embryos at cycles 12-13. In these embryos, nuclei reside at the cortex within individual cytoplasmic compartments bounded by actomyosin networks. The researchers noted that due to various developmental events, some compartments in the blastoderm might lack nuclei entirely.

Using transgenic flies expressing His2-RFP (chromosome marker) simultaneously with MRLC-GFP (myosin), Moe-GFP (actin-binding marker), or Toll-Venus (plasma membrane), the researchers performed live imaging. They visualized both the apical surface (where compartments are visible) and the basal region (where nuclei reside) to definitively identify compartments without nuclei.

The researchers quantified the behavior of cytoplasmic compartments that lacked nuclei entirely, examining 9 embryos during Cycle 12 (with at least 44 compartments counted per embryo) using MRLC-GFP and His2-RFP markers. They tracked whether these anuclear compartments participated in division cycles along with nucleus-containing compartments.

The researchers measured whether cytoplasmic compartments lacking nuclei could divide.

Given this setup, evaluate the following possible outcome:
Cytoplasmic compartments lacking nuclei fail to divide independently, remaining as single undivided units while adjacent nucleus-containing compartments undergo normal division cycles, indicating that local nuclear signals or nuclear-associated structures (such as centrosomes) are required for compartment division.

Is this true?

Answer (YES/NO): NO